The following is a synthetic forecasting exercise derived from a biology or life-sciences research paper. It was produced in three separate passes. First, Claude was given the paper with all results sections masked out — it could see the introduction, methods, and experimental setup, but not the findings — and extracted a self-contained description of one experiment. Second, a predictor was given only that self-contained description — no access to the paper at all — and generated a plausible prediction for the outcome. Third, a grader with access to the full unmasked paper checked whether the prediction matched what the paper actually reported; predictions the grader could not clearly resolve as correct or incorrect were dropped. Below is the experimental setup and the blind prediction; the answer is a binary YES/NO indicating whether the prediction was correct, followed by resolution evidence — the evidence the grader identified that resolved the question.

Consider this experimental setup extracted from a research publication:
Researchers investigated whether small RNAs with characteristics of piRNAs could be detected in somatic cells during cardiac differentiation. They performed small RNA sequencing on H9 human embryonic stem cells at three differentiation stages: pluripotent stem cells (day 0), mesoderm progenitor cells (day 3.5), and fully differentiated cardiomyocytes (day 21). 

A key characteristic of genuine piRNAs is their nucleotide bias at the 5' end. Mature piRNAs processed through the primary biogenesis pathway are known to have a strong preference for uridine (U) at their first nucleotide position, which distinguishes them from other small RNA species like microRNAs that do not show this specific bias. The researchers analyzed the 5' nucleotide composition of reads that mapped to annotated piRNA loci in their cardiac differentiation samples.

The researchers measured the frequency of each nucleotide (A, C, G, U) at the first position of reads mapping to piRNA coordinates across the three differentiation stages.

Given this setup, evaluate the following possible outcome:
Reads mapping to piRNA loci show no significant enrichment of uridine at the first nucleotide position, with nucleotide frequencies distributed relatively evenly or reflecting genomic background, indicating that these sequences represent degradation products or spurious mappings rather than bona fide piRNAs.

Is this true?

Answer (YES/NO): NO